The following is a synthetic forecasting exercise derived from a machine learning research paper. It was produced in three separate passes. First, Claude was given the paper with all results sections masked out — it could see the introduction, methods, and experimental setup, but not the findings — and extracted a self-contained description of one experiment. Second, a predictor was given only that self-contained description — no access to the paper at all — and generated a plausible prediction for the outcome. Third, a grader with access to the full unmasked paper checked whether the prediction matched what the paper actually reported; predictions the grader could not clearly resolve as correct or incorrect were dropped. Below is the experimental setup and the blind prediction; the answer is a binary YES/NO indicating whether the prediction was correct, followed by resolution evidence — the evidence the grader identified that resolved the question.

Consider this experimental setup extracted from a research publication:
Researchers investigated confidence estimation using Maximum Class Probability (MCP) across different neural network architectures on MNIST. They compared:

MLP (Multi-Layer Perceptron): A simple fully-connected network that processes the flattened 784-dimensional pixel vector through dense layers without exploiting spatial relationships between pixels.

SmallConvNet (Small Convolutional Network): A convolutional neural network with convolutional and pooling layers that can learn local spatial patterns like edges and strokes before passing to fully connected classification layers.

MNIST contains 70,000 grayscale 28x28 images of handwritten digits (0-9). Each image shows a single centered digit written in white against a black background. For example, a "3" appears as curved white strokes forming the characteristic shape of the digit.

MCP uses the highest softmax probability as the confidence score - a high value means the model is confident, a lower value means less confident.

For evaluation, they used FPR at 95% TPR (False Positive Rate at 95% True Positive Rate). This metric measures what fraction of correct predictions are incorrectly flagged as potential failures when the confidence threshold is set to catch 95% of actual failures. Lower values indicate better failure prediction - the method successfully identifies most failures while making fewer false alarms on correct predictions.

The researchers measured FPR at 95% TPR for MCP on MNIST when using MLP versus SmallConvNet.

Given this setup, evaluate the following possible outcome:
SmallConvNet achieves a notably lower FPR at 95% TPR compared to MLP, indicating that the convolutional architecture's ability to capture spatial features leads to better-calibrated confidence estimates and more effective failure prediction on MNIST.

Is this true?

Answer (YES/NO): YES